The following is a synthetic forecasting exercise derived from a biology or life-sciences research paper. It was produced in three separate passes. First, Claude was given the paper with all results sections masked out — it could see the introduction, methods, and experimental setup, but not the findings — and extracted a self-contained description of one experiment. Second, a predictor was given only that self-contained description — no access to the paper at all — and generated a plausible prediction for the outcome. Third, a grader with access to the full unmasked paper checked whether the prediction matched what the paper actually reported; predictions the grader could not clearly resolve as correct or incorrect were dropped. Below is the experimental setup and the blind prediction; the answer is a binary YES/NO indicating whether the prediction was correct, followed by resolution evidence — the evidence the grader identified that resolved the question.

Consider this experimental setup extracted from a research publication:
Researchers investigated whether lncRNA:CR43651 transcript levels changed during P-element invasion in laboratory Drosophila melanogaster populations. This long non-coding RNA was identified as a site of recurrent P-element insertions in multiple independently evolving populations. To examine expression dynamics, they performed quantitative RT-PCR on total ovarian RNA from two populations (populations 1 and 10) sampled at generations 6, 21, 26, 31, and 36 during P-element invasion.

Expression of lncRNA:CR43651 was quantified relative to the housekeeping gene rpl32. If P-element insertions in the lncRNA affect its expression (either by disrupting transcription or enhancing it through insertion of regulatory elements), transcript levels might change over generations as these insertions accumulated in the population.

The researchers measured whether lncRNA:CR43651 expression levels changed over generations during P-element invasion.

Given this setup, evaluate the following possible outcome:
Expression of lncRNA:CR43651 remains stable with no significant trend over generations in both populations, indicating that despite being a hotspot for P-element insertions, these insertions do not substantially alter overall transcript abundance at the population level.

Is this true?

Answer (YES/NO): NO